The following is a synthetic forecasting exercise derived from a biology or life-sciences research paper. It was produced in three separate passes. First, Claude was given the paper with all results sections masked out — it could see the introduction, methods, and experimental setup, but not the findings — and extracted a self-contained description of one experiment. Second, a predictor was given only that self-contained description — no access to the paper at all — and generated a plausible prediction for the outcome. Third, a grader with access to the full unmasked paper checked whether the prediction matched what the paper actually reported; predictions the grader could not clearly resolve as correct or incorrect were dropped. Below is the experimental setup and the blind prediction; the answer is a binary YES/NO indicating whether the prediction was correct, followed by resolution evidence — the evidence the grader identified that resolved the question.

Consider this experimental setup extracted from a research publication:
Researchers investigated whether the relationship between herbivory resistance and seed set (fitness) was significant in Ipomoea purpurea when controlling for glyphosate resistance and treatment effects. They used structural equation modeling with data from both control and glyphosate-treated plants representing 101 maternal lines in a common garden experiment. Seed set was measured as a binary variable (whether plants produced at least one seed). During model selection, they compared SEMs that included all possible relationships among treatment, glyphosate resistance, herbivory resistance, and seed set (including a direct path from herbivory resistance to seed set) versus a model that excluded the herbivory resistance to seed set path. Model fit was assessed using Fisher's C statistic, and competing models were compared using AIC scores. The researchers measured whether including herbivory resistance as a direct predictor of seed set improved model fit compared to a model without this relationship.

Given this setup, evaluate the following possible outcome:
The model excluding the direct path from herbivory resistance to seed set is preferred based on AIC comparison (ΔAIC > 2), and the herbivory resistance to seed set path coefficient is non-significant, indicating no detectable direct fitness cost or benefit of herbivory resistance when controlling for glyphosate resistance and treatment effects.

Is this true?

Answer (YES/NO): NO